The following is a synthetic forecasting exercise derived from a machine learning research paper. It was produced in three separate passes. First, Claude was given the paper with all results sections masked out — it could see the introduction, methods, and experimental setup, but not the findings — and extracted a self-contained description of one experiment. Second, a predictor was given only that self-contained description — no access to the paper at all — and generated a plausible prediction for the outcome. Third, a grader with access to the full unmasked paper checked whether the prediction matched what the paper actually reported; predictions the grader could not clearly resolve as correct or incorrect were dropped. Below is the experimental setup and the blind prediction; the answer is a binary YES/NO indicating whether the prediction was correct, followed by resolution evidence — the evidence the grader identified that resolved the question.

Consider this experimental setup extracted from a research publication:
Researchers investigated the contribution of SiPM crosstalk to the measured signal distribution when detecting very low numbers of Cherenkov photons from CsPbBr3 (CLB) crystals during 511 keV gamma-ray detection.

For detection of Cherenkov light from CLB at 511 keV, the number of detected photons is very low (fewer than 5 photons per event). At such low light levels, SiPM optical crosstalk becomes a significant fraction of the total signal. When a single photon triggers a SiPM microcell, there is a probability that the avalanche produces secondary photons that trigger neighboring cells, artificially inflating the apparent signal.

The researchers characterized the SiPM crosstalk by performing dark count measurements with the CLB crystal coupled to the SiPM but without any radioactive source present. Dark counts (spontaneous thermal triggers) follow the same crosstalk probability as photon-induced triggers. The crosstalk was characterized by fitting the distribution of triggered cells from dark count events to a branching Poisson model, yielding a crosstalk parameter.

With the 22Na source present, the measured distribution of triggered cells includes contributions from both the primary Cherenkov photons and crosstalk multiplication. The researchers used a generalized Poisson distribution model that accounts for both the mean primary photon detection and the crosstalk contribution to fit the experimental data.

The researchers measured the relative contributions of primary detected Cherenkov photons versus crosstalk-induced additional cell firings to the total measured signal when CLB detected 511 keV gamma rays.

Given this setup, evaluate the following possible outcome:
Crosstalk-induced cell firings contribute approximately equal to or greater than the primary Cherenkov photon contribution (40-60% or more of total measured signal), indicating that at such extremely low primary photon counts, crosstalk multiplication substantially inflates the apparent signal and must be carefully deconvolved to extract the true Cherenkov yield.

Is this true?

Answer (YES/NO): YES